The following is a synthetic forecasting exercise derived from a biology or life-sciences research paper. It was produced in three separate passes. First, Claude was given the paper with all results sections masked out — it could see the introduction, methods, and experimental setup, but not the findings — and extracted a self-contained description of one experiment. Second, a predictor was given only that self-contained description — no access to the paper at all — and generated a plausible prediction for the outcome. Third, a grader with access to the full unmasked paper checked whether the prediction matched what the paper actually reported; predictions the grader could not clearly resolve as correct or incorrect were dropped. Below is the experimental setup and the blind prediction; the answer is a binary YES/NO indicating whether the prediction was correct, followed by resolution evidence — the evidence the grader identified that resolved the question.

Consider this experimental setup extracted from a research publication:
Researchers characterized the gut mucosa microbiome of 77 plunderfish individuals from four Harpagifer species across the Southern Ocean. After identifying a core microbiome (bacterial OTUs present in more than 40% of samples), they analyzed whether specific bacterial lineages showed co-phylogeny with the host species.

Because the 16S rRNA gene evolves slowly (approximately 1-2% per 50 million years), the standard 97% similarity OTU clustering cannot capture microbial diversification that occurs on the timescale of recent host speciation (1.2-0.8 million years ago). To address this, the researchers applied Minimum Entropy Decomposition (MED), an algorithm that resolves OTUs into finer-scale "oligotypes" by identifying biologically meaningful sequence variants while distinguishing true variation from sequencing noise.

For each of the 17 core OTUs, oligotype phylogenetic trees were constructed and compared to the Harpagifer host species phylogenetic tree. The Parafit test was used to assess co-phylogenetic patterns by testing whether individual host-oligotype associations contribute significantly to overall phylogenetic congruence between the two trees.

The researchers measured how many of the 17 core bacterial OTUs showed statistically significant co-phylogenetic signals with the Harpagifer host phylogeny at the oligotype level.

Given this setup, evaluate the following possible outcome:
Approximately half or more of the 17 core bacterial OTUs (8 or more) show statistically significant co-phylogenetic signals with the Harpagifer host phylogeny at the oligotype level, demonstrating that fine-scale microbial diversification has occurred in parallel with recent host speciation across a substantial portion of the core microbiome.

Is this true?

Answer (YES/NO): YES